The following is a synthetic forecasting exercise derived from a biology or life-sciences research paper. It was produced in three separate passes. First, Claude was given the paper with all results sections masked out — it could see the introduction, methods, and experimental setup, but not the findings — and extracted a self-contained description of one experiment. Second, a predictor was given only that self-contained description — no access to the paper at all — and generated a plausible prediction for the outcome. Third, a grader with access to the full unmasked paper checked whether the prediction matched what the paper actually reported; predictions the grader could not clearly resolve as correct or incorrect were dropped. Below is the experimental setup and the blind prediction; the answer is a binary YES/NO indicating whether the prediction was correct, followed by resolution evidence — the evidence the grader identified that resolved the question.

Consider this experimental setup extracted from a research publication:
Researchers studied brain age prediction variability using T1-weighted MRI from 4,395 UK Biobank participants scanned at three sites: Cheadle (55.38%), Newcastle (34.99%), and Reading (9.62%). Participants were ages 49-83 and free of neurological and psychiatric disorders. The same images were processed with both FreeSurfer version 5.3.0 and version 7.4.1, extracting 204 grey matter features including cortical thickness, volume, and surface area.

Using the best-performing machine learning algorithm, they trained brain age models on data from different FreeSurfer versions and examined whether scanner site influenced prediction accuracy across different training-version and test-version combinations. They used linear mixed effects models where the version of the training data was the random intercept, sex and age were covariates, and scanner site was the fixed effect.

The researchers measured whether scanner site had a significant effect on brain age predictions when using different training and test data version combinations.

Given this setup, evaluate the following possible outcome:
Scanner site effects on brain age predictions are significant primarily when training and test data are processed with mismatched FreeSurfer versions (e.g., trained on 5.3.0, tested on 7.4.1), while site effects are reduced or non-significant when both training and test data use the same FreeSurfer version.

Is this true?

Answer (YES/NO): NO